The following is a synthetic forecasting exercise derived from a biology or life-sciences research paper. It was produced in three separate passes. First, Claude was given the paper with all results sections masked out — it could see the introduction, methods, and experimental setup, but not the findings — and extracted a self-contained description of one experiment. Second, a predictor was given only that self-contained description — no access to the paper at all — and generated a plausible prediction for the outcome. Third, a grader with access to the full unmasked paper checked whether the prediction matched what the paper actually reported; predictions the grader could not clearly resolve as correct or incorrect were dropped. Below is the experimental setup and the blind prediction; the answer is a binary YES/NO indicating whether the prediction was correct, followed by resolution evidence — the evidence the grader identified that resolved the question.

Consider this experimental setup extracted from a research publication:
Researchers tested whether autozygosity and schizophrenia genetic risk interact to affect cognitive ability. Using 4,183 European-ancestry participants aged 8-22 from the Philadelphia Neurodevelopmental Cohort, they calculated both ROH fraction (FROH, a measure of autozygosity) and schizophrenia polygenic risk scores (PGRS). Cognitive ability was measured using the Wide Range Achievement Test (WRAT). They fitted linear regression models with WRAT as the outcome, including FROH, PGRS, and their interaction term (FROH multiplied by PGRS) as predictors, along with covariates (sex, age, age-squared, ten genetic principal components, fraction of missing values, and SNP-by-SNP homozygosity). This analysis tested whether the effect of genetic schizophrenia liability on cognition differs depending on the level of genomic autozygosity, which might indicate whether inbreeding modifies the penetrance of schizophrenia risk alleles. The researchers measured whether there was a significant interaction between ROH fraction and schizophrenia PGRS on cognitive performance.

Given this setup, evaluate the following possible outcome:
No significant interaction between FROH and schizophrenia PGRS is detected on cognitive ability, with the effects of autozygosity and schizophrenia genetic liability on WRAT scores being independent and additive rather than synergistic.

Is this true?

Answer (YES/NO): NO